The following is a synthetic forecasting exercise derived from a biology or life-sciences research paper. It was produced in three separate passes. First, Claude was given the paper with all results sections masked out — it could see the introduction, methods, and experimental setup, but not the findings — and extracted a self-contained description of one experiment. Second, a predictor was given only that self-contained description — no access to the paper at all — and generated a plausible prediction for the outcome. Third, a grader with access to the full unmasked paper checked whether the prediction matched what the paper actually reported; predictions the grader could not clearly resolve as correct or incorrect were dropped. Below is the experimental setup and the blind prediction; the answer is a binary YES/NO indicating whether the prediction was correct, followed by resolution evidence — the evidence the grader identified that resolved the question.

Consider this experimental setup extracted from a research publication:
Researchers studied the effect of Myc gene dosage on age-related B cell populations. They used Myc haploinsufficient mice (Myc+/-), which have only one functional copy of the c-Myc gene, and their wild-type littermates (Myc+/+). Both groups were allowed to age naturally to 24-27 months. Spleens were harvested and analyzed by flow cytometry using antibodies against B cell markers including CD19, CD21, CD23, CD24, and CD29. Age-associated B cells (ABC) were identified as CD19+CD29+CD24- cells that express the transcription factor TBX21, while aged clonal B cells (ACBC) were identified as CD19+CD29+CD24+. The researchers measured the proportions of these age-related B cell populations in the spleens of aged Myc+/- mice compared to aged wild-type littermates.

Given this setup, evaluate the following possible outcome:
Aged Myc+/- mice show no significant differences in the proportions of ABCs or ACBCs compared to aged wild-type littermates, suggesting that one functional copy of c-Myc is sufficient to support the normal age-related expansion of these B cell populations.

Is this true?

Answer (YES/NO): NO